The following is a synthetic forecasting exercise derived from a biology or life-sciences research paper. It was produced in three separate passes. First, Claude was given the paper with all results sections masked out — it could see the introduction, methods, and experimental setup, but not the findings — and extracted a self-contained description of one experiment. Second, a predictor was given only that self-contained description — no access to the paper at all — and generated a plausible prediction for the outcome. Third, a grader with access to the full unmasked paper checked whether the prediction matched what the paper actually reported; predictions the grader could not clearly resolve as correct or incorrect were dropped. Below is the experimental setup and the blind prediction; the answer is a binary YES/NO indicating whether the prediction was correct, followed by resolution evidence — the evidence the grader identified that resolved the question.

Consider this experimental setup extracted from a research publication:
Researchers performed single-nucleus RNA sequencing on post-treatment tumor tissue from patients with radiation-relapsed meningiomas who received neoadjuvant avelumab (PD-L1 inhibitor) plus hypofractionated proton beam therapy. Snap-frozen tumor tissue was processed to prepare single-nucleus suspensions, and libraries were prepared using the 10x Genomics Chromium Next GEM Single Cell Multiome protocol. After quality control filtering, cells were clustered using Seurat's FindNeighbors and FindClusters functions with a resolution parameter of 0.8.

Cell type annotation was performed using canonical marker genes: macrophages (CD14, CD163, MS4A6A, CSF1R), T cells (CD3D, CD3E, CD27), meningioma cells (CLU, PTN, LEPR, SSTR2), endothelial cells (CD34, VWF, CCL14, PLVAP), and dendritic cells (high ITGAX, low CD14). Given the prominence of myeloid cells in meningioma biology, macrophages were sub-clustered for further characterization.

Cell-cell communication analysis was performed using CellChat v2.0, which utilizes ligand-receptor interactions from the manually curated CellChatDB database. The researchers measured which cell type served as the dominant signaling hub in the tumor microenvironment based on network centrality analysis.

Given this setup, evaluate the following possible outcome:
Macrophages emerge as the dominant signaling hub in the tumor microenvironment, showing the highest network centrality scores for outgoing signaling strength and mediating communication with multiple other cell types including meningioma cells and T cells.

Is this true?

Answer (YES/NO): NO